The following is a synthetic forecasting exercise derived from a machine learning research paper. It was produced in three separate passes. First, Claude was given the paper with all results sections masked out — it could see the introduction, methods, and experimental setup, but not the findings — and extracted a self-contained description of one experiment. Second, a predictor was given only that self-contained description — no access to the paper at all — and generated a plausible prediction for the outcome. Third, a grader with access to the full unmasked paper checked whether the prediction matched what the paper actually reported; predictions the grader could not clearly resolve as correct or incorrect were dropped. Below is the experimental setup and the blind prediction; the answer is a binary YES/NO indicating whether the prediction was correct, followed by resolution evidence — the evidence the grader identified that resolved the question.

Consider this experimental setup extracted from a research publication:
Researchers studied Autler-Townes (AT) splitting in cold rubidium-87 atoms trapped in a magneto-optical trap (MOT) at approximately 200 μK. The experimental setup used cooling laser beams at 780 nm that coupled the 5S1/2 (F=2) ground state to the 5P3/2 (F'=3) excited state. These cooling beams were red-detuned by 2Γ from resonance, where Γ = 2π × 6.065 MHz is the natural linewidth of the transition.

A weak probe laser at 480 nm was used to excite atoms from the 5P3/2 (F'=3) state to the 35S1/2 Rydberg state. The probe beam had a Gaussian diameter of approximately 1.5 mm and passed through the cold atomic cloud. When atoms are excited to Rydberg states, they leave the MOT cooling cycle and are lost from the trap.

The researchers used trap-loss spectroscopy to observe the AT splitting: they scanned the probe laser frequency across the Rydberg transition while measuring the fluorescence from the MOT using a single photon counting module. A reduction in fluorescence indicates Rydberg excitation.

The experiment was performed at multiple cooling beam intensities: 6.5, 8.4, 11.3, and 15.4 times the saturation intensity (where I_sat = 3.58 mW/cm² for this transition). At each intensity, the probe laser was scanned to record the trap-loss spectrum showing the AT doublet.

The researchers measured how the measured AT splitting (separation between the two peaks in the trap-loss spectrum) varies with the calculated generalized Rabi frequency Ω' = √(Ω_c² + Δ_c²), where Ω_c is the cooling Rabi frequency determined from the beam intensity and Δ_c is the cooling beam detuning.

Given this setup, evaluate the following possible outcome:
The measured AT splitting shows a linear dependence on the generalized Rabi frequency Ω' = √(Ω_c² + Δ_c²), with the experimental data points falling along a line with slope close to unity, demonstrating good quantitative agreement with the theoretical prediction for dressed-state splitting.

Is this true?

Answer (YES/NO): NO